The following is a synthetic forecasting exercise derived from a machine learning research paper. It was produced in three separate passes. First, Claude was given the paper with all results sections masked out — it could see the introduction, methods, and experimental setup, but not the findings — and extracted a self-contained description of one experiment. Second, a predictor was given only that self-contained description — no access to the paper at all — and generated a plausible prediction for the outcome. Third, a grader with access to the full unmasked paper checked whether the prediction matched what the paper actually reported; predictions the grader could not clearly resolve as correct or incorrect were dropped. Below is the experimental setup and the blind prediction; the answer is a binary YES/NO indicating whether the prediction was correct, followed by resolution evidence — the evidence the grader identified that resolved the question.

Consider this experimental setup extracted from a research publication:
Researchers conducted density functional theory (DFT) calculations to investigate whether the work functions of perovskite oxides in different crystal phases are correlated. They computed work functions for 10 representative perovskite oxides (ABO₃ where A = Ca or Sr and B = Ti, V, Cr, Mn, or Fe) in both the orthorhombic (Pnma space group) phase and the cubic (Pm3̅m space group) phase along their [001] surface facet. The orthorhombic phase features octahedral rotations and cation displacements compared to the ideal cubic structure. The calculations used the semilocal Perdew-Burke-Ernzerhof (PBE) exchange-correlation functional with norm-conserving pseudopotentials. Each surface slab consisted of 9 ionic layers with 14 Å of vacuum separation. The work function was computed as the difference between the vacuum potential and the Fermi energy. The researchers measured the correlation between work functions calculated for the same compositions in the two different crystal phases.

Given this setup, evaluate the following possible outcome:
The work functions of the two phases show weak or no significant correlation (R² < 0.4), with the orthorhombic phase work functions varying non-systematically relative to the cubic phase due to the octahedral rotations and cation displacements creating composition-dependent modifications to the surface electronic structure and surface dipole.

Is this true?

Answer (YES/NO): NO